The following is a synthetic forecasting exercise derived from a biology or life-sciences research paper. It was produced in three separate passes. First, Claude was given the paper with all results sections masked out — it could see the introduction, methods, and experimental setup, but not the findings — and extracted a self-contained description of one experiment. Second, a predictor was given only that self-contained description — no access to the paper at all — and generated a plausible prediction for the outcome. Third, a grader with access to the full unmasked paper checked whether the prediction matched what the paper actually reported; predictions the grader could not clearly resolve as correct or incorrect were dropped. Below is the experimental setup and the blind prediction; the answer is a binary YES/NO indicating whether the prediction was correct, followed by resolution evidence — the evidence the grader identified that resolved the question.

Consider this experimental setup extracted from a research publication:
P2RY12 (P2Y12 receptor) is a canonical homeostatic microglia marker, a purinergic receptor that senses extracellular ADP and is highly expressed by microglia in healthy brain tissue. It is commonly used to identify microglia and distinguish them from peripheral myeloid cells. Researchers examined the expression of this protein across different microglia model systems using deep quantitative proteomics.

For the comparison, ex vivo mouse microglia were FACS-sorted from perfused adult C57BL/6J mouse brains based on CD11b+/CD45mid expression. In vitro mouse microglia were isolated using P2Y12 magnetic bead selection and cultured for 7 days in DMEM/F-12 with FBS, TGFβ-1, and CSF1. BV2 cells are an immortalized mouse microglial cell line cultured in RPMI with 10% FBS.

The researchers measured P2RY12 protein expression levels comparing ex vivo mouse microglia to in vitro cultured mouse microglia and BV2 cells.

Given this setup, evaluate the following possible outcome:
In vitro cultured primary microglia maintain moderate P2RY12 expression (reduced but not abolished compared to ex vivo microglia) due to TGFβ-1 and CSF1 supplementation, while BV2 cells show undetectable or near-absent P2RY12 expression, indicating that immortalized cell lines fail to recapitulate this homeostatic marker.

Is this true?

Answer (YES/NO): NO